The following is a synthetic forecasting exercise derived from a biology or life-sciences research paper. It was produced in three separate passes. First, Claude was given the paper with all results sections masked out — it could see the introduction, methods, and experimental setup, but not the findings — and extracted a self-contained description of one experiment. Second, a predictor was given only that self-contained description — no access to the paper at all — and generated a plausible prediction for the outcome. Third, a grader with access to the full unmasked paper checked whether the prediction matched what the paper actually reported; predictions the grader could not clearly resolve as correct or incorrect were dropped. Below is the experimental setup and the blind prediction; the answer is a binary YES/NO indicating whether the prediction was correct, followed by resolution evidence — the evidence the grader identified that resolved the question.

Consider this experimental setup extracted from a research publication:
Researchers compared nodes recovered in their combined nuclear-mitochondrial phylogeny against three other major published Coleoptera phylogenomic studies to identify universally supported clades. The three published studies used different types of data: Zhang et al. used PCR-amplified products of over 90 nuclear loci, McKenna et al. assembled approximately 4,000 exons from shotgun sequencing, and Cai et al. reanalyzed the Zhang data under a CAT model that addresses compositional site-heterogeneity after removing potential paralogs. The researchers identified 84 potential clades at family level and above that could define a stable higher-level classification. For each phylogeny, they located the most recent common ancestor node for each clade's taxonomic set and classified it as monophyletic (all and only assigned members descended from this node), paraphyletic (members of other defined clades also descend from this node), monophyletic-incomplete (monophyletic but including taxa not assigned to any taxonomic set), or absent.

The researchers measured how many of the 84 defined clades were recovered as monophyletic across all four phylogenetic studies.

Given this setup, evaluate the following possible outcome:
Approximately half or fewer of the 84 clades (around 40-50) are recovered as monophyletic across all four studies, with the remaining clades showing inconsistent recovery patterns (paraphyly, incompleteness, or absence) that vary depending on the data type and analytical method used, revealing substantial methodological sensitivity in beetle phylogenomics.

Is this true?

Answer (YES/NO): NO